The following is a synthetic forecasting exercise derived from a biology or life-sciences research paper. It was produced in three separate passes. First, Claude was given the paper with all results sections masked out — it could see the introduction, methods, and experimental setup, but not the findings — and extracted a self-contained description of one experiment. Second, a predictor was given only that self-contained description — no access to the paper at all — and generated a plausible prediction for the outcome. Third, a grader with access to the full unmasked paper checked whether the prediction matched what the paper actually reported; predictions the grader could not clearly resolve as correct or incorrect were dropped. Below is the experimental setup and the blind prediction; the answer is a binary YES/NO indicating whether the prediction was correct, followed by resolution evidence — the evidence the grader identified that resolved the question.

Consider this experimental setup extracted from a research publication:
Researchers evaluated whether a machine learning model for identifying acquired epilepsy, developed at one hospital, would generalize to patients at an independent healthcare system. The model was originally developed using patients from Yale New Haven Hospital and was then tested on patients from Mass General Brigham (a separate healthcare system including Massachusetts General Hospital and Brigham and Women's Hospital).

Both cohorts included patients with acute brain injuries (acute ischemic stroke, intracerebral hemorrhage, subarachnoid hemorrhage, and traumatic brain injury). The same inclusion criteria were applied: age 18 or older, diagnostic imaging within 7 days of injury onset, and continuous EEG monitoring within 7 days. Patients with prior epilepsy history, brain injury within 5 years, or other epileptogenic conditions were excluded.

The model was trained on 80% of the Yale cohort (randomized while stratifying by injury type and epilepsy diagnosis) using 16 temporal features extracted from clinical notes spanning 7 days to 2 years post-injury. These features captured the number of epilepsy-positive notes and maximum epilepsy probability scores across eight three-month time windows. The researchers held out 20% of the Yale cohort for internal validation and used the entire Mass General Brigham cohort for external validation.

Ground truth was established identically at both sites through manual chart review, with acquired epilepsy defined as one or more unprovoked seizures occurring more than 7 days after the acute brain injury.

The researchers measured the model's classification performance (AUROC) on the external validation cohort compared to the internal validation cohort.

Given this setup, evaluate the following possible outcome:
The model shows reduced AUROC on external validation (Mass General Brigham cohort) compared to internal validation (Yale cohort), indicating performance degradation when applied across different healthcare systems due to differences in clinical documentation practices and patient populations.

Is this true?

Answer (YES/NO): NO